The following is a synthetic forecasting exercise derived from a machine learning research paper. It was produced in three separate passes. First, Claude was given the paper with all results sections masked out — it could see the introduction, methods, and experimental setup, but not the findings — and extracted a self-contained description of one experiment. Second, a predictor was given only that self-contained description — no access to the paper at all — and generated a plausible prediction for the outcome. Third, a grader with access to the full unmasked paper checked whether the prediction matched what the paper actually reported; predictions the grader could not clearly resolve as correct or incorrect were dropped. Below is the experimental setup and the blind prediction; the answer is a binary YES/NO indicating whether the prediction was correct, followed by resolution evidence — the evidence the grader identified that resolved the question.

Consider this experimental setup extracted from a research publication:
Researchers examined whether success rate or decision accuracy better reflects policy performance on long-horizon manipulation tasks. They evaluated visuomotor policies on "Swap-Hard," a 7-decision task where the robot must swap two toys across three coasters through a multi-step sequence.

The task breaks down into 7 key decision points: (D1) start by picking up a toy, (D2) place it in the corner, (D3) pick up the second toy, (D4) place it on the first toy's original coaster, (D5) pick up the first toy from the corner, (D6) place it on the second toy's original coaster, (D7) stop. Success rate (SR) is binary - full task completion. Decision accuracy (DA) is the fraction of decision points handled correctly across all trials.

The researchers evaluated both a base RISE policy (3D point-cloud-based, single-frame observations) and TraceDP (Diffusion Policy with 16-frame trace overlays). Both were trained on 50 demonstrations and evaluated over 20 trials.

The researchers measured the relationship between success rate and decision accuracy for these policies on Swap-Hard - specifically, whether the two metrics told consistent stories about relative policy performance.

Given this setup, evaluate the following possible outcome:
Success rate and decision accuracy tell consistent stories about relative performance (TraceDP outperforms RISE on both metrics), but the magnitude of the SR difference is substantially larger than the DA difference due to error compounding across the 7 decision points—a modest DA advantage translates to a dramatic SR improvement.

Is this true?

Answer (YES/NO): NO